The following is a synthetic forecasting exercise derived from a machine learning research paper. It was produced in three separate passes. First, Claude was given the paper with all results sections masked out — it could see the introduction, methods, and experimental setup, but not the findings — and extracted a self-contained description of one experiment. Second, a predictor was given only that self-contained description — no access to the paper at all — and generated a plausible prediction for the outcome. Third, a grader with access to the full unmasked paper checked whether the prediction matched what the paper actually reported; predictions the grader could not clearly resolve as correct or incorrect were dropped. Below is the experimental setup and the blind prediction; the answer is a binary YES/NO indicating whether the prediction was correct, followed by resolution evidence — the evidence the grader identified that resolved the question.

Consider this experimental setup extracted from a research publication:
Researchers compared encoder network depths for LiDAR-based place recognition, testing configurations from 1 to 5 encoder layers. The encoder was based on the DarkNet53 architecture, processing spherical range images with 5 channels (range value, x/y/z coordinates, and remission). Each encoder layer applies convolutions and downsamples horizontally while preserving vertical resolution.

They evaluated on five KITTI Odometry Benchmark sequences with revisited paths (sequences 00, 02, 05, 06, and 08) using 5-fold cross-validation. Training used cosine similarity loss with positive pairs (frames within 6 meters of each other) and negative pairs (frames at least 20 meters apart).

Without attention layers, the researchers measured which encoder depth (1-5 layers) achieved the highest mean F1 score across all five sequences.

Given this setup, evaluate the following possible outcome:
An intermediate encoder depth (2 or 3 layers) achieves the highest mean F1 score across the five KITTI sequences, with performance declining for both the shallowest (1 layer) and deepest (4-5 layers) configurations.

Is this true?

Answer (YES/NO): YES